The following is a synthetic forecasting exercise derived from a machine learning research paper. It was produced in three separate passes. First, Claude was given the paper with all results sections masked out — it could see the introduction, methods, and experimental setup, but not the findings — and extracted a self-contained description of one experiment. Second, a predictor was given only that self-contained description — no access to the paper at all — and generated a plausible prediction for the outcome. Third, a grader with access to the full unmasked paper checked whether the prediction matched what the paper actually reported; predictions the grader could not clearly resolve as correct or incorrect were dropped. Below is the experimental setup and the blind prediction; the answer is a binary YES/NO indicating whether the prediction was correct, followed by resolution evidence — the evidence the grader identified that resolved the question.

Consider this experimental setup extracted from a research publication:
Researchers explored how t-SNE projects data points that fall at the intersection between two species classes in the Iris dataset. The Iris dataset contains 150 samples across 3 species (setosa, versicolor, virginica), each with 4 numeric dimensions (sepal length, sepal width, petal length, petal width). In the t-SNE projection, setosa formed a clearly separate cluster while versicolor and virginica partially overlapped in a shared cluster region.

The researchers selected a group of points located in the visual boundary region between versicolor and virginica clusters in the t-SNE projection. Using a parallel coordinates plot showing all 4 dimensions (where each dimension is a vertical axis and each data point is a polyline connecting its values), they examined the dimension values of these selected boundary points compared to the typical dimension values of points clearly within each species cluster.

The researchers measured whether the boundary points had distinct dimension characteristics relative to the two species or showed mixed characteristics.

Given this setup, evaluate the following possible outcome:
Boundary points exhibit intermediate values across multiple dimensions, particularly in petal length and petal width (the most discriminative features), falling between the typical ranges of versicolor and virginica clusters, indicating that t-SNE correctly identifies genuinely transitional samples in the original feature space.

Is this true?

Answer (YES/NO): NO